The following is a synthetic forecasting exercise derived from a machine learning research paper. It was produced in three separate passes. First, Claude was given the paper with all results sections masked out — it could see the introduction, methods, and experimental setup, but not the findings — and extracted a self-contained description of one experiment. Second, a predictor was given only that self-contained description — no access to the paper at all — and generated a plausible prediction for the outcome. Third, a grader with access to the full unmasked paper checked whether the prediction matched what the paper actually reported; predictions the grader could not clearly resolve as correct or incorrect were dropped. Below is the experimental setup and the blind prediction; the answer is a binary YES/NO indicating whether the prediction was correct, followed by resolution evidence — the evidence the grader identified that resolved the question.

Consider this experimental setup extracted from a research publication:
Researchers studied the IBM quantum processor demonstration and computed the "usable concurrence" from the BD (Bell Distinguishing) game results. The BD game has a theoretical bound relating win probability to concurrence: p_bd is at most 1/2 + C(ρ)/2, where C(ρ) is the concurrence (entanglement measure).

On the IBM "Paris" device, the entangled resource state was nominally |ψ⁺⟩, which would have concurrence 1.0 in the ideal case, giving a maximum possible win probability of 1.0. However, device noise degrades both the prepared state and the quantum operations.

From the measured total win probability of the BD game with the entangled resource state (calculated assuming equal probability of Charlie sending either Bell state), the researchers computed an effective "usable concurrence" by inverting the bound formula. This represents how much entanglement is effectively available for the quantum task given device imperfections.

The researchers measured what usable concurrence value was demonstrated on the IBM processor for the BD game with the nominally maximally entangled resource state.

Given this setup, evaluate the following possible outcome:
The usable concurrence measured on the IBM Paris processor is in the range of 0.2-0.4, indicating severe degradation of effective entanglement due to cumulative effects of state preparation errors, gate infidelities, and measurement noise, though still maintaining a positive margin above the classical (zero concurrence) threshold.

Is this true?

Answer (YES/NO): NO